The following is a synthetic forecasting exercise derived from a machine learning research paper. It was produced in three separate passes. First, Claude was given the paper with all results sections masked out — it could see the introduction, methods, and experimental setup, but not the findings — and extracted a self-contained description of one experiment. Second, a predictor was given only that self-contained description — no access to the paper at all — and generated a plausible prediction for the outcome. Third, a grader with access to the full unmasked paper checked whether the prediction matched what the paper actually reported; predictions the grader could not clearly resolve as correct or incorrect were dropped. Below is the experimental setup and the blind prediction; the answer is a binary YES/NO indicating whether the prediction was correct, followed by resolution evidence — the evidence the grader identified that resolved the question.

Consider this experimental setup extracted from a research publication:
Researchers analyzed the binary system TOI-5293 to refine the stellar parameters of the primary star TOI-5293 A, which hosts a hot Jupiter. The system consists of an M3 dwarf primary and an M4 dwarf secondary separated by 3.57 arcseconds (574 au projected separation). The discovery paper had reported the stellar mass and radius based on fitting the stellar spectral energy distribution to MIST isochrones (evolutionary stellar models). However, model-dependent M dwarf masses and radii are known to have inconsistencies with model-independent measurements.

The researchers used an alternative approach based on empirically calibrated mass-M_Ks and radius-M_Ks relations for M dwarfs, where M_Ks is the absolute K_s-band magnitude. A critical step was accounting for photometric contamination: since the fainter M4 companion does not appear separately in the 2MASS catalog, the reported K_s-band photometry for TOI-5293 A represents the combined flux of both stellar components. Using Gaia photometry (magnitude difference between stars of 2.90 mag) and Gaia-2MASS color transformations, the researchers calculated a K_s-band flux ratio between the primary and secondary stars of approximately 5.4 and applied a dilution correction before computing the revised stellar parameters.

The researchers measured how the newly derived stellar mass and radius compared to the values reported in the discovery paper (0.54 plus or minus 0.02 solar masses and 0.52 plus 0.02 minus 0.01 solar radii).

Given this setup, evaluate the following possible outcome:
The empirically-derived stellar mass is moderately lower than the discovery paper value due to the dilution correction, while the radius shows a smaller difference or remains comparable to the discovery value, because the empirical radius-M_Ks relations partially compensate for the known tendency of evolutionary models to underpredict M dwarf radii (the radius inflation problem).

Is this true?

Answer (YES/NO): YES